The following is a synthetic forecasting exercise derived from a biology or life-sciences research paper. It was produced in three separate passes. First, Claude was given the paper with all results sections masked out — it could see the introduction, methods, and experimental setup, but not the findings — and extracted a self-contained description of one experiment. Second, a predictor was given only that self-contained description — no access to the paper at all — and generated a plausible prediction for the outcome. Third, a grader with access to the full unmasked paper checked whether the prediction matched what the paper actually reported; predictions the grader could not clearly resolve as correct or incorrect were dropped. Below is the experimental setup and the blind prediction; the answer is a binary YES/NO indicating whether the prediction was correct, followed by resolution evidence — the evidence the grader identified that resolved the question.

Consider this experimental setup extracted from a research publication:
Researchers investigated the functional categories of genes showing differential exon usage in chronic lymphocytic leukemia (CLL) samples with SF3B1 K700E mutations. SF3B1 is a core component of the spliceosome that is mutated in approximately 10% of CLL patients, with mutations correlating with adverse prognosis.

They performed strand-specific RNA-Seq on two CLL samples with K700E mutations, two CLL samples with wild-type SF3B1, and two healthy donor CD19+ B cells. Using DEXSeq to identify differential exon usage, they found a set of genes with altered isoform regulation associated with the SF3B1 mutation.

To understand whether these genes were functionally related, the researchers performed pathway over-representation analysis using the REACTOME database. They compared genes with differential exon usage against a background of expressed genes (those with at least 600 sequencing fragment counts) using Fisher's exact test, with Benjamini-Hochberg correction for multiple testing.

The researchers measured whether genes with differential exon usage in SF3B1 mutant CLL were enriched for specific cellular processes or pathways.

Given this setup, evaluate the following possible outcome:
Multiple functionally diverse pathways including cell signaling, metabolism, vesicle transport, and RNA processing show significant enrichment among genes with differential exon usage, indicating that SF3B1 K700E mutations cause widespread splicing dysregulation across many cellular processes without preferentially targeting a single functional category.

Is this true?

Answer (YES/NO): NO